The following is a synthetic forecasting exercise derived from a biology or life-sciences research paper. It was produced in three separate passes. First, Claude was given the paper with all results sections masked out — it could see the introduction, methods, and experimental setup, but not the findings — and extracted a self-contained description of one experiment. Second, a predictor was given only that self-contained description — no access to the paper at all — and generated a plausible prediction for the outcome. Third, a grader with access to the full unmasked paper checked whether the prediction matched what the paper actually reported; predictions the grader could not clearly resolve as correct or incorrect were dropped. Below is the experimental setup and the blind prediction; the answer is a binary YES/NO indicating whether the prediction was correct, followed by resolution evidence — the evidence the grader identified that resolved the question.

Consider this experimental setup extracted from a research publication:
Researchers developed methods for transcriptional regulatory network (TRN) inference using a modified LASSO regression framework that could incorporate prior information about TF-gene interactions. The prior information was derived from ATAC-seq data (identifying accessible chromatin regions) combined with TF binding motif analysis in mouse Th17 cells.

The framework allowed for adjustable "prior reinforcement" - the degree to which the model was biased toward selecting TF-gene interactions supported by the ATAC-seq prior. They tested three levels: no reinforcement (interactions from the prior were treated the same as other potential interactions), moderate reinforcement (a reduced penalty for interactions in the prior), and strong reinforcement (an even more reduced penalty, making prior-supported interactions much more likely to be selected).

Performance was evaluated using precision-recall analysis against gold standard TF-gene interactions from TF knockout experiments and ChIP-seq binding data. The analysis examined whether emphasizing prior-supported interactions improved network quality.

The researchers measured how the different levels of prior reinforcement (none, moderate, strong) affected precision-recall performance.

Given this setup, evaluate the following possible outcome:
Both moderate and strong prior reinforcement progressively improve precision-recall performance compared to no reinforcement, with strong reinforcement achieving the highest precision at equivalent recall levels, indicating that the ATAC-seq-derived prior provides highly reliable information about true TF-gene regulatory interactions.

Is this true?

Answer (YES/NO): NO